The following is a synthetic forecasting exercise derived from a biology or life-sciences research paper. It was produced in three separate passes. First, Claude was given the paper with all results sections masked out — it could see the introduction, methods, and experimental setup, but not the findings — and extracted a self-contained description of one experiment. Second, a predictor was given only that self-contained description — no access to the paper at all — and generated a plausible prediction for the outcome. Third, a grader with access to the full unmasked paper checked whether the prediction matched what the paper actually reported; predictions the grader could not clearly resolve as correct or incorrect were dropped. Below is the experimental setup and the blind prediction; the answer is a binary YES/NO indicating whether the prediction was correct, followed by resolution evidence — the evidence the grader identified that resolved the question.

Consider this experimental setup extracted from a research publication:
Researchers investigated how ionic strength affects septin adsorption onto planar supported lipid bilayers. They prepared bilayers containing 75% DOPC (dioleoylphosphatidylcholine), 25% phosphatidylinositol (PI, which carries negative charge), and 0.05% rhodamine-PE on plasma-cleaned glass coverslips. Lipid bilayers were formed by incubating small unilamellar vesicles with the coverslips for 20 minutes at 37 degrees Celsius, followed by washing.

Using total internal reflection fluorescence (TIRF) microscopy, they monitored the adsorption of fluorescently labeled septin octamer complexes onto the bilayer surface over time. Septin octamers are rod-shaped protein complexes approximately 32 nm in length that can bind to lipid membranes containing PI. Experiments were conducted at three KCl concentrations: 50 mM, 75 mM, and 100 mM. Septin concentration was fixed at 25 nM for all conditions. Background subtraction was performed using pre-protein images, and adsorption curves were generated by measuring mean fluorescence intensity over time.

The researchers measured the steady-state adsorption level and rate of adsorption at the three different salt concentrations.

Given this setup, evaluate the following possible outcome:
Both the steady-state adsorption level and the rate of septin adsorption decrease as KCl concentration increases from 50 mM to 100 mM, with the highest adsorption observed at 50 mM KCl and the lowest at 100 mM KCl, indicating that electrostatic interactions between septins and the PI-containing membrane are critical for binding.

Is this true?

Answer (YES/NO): YES